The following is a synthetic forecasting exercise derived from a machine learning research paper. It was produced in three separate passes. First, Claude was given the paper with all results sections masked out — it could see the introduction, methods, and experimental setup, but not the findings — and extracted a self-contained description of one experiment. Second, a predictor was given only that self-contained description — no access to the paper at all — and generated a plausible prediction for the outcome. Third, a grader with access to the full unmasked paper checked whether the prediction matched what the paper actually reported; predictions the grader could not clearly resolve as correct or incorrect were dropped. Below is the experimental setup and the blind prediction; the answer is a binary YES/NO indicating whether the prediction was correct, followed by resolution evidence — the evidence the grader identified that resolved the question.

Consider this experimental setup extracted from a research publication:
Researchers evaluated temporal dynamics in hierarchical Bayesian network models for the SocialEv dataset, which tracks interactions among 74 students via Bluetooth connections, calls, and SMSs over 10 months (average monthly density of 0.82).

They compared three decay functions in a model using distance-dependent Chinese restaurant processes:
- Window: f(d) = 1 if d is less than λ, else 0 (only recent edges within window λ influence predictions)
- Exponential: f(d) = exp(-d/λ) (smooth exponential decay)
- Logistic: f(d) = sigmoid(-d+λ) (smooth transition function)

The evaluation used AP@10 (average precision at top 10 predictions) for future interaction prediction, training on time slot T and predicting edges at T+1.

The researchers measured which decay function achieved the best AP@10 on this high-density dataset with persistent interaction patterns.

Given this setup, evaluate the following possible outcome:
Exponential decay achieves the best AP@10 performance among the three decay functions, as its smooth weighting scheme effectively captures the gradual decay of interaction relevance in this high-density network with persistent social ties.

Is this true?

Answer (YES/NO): NO